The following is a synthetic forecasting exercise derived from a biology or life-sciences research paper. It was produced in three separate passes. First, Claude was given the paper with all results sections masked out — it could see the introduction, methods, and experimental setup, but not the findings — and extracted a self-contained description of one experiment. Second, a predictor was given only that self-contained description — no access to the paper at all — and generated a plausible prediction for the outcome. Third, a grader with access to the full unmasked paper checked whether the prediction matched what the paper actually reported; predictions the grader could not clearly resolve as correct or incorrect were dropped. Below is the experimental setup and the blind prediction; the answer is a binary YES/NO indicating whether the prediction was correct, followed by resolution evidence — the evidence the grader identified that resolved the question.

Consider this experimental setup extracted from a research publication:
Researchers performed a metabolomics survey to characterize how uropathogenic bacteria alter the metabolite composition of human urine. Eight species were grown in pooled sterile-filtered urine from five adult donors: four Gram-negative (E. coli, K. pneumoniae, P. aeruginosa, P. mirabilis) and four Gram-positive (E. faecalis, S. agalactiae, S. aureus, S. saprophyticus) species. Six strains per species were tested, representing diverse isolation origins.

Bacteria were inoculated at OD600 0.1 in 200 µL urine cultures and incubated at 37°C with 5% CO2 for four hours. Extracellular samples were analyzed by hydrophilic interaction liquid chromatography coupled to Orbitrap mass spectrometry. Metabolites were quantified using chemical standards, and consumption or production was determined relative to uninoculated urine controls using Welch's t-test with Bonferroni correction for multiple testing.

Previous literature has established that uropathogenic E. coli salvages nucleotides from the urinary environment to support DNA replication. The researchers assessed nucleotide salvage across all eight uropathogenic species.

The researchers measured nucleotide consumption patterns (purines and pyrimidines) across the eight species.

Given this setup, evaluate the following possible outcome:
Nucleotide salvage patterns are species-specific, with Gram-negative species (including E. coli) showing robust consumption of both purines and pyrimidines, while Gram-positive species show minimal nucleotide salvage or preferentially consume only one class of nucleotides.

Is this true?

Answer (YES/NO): NO